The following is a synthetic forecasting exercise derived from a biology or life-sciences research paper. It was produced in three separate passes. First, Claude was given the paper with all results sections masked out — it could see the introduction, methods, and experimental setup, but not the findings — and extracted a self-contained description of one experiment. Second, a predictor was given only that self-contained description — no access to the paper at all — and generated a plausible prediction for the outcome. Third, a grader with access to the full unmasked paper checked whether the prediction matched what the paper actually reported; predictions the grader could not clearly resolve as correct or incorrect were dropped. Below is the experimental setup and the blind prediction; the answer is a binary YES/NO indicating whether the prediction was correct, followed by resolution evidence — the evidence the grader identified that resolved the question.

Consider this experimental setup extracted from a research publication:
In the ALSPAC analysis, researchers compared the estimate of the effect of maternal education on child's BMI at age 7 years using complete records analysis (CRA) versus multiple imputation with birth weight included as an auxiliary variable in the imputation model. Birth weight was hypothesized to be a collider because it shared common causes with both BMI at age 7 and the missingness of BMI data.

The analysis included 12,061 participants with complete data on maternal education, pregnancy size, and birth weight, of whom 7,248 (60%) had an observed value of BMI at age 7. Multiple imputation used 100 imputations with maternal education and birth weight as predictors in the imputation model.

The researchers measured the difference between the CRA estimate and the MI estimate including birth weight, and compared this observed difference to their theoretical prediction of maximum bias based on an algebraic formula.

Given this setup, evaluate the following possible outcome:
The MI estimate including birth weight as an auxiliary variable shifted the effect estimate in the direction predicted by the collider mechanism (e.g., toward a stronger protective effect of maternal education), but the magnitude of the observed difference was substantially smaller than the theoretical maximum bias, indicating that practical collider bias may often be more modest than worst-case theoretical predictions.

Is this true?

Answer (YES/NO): NO